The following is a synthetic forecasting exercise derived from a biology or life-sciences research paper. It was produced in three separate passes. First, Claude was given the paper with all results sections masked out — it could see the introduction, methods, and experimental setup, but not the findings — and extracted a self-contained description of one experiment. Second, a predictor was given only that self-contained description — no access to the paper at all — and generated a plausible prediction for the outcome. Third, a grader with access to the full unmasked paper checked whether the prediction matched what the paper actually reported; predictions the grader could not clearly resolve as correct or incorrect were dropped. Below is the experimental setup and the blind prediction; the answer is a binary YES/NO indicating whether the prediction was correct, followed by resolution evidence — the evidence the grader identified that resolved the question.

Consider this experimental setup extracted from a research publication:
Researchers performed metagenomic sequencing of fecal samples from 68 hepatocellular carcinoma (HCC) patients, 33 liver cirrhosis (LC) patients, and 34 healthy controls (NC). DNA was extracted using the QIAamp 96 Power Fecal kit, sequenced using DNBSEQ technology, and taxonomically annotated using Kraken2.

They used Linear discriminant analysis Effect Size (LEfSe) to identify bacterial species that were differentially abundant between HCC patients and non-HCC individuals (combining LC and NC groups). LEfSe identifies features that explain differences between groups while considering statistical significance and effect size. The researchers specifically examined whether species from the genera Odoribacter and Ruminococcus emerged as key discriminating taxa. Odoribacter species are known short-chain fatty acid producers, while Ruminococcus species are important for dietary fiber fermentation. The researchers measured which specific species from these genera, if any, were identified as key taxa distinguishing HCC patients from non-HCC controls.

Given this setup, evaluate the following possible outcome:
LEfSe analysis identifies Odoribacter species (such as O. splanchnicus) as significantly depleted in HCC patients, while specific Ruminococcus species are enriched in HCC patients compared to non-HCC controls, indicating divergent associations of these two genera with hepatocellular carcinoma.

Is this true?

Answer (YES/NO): NO